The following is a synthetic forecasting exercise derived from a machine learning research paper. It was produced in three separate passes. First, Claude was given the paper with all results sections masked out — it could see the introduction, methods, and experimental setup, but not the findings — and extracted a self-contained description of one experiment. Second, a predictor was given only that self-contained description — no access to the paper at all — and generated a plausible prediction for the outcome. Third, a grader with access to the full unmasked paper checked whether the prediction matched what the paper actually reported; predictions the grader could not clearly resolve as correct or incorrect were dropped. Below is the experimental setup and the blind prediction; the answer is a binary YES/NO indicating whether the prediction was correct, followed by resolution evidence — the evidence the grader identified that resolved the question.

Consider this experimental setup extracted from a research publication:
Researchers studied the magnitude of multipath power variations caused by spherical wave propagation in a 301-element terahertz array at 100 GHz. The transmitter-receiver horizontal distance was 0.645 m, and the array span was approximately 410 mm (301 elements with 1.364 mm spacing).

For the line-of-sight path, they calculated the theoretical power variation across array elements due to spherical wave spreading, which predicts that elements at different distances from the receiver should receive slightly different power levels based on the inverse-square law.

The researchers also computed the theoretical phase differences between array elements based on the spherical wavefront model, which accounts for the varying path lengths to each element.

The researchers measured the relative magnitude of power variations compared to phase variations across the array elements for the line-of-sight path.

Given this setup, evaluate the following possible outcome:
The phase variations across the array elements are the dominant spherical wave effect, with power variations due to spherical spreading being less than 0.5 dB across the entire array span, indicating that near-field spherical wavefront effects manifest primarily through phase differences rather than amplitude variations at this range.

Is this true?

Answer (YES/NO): NO